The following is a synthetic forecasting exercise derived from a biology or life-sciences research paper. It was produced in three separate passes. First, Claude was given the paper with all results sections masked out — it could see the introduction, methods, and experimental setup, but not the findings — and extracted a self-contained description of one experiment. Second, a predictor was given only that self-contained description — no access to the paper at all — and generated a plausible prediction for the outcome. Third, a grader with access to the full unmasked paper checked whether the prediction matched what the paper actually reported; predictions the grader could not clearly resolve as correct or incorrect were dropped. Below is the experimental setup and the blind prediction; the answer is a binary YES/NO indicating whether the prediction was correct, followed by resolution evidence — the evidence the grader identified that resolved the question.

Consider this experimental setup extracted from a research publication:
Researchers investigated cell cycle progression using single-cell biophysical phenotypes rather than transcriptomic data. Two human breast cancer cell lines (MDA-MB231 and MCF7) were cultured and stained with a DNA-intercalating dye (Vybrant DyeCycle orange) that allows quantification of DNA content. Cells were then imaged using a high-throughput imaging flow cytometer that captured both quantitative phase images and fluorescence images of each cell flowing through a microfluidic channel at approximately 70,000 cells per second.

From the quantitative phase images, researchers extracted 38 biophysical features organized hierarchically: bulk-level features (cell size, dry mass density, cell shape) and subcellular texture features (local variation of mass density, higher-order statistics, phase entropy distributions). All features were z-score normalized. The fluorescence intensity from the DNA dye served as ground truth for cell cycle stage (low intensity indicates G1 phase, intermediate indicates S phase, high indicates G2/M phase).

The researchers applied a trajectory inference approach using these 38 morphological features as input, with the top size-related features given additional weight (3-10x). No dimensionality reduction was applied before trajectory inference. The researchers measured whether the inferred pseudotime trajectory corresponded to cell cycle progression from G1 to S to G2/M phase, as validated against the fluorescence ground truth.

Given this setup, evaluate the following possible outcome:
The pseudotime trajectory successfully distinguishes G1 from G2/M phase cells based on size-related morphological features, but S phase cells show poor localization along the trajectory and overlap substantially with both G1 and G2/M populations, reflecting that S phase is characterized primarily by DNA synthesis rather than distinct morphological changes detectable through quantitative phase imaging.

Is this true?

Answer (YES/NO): NO